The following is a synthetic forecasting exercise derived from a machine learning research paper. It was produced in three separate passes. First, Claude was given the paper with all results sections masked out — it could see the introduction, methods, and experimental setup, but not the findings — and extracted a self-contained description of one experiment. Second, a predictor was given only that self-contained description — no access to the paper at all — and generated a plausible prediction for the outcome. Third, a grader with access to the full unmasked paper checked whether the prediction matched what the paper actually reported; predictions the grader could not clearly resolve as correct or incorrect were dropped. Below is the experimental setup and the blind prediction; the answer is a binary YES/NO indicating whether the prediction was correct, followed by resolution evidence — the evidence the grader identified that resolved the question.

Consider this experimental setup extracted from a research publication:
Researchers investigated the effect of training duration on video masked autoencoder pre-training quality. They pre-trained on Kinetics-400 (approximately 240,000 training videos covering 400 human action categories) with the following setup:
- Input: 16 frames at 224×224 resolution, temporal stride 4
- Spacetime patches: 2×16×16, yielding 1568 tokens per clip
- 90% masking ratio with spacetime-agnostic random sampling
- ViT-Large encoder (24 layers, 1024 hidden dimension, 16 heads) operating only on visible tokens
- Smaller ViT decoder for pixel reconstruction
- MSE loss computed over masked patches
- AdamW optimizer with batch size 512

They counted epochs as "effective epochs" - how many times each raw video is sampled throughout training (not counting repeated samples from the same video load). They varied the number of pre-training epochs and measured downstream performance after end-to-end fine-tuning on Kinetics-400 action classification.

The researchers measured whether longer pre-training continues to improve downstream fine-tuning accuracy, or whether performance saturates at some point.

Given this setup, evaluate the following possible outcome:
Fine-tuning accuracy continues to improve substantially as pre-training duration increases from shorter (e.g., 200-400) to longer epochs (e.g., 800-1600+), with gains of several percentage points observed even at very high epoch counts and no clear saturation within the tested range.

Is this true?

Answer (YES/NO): NO